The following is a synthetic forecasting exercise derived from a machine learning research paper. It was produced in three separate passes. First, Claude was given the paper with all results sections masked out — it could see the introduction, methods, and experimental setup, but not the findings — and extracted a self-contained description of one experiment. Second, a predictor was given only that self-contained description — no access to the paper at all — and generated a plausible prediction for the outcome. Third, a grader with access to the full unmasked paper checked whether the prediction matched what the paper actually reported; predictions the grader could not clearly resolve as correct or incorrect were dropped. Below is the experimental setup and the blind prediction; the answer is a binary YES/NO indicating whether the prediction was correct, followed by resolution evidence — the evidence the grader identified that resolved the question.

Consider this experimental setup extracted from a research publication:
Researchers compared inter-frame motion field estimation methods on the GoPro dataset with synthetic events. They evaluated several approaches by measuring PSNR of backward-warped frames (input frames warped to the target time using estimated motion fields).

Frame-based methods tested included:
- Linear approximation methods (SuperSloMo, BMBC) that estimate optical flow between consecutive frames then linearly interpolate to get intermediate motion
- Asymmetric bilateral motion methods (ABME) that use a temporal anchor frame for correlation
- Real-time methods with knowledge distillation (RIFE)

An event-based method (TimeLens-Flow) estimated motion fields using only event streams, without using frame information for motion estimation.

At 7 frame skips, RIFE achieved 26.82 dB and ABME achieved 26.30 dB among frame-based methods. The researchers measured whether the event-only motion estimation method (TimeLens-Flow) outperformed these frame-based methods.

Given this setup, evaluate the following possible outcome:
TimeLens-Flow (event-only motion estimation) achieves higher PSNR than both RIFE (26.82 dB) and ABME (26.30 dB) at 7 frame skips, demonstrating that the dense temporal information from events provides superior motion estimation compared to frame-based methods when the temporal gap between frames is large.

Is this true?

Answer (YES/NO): YES